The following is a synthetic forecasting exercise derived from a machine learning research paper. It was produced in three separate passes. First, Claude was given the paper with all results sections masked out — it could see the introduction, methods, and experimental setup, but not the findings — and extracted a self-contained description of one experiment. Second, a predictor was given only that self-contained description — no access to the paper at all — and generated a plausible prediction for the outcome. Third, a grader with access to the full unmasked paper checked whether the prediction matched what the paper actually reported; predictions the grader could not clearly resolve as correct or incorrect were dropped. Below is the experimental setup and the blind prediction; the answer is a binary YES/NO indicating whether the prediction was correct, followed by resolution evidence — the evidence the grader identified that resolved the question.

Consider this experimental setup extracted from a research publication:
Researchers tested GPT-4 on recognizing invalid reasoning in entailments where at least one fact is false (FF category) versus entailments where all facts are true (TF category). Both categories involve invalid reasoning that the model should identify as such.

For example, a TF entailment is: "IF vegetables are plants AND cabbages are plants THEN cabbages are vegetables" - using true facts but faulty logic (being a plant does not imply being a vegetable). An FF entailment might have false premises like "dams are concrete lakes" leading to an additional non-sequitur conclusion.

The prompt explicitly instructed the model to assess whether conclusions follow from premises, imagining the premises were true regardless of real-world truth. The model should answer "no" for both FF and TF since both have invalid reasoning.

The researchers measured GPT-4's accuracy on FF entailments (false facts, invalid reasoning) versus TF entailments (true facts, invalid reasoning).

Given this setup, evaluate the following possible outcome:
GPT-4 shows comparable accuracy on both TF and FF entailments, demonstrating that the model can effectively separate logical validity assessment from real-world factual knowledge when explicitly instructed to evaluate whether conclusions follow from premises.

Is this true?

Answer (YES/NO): NO